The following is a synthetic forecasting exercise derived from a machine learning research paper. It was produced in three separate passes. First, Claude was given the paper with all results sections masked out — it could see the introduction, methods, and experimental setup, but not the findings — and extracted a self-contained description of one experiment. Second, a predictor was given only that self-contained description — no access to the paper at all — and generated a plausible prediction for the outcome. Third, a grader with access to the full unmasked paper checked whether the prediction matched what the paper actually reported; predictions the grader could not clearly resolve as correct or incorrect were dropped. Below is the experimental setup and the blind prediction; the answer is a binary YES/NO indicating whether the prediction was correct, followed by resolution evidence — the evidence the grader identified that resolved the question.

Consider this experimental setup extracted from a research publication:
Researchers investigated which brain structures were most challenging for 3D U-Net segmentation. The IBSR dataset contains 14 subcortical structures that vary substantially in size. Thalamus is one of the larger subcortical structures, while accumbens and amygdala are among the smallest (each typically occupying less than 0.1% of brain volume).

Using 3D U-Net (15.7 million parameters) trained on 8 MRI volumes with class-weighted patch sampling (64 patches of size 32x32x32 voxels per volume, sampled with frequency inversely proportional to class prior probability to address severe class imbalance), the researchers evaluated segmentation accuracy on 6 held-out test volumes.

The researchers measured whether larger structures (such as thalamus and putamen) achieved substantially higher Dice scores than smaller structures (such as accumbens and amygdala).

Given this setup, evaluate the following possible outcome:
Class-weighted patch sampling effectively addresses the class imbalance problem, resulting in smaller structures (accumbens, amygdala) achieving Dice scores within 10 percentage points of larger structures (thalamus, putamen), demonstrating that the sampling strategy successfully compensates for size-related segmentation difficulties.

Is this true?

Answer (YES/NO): NO